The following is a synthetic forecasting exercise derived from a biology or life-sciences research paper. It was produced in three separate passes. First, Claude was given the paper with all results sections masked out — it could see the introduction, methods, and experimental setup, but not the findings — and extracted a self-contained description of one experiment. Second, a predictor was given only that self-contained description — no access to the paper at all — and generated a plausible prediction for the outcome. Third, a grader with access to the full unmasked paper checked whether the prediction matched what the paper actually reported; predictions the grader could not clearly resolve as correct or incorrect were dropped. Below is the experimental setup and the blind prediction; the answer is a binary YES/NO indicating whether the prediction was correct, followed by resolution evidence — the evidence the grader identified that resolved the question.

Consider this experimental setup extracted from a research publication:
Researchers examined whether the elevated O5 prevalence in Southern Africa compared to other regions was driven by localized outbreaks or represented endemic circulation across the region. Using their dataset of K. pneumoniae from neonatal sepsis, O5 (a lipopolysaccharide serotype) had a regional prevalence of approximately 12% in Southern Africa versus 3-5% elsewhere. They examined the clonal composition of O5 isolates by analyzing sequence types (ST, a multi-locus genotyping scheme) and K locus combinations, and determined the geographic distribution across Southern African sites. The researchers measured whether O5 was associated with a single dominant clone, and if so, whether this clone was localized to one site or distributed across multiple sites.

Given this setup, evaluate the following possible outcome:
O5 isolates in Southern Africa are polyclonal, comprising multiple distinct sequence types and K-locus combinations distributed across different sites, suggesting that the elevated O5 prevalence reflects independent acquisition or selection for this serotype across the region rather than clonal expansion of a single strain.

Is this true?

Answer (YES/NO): NO